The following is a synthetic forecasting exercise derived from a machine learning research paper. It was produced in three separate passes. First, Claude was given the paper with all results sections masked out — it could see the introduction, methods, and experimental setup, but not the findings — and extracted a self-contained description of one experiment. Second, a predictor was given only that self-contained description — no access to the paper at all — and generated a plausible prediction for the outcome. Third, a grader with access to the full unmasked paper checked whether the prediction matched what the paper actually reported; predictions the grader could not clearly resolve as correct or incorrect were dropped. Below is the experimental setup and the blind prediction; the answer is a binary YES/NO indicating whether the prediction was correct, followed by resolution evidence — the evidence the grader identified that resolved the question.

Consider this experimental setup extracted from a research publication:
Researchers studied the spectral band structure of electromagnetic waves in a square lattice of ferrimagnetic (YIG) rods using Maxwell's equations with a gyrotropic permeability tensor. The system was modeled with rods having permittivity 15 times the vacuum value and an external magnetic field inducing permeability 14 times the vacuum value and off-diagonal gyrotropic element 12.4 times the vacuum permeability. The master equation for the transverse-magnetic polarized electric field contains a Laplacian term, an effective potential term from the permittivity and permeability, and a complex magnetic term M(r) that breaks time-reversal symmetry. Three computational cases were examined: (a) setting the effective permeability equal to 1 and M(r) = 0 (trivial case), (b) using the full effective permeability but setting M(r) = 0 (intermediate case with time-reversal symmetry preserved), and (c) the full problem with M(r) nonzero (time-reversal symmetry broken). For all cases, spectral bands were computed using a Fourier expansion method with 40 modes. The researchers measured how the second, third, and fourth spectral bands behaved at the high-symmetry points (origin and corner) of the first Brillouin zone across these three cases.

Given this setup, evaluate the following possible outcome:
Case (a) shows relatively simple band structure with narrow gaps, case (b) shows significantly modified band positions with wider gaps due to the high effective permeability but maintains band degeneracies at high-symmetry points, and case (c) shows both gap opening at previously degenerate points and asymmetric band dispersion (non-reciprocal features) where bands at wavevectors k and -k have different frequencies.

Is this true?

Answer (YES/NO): NO